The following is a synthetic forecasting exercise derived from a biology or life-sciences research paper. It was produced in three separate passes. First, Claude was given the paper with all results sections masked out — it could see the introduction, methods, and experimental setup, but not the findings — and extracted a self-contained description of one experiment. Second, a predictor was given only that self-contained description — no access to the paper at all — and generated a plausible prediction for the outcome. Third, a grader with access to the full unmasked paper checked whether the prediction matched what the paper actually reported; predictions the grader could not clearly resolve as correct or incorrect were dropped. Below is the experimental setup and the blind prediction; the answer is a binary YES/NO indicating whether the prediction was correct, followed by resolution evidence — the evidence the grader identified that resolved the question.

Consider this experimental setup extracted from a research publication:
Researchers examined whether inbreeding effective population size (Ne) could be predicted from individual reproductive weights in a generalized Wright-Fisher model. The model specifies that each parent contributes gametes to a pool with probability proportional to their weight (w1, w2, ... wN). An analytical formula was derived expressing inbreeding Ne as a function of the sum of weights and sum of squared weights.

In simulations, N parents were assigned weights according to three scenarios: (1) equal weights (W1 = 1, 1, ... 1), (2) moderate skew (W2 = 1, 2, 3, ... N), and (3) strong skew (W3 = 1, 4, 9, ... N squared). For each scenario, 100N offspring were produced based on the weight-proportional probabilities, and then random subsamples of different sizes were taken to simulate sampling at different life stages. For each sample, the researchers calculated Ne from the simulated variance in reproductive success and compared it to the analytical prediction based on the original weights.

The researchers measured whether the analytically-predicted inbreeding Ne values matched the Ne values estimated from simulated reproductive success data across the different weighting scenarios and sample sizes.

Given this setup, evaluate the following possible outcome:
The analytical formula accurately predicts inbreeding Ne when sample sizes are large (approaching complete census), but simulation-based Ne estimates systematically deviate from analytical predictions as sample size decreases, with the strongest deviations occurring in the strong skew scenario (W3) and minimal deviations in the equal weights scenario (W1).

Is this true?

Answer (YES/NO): NO